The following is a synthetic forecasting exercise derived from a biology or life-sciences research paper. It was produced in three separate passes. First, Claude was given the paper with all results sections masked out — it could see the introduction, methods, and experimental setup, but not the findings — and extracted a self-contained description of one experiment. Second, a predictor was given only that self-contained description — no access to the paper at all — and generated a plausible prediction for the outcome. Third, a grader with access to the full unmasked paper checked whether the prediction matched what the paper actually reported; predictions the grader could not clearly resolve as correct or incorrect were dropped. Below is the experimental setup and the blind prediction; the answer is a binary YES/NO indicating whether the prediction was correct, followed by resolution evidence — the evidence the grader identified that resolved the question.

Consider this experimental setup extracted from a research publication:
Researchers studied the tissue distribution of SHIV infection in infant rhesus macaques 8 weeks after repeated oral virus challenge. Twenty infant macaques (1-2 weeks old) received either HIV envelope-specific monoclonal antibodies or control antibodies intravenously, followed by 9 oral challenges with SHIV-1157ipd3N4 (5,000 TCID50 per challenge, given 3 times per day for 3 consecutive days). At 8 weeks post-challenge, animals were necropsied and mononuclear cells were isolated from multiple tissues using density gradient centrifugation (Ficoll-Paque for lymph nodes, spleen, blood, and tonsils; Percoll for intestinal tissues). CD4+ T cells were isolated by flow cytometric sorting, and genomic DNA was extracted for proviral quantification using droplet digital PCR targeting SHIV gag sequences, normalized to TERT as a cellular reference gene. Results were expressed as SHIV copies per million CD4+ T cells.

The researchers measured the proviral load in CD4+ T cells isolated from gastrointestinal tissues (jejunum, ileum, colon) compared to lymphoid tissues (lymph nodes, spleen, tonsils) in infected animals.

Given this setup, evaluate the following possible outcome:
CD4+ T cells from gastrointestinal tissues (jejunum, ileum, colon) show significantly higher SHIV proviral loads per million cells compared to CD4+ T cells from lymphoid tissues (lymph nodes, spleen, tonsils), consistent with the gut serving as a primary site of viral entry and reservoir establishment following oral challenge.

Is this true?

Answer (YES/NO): NO